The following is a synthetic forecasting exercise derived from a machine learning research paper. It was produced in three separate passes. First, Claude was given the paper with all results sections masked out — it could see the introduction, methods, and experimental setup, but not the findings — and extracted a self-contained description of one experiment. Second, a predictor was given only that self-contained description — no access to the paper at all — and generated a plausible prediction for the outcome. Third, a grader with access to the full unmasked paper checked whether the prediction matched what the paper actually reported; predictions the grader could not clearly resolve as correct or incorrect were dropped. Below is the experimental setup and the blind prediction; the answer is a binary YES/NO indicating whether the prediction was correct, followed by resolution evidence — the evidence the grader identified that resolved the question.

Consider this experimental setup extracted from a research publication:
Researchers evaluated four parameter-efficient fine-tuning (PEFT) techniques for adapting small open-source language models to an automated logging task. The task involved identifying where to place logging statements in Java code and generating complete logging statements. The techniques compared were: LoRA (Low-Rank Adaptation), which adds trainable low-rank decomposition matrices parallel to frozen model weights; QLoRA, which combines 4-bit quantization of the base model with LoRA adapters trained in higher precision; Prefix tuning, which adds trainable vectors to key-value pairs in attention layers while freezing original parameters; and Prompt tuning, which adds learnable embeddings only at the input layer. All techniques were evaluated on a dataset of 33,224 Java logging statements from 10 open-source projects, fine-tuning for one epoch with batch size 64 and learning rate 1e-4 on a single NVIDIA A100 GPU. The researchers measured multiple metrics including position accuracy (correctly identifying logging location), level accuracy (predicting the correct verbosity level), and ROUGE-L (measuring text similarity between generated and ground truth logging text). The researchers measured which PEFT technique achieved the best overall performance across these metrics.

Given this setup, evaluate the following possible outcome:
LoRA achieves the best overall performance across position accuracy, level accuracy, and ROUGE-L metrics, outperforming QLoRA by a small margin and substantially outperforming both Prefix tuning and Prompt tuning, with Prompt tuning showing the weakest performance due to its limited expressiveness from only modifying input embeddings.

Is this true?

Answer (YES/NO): NO